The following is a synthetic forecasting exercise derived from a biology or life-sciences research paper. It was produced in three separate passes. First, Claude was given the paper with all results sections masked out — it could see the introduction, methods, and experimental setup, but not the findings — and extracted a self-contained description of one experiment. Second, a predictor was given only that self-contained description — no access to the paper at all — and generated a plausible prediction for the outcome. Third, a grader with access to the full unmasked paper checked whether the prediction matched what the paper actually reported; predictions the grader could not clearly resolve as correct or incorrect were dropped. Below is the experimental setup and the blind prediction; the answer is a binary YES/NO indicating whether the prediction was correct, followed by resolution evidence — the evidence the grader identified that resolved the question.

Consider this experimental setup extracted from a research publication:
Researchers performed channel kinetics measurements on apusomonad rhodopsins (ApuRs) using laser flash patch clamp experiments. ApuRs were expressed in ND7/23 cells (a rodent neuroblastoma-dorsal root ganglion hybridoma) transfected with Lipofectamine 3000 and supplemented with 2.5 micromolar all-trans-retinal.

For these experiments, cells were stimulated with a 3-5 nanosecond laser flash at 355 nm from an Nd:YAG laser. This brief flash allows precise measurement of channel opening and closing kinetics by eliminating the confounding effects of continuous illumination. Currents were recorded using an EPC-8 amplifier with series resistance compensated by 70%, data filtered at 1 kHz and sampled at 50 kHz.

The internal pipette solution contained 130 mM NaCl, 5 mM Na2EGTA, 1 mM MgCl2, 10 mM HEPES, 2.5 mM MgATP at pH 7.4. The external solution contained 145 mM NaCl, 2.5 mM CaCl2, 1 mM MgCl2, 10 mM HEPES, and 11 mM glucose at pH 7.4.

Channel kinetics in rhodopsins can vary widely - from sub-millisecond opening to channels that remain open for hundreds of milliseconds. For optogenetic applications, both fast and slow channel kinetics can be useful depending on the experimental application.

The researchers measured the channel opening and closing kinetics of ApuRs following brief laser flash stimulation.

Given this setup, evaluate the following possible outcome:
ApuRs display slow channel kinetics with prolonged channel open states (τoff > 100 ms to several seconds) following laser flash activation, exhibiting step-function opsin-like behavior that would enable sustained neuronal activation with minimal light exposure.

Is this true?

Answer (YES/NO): YES